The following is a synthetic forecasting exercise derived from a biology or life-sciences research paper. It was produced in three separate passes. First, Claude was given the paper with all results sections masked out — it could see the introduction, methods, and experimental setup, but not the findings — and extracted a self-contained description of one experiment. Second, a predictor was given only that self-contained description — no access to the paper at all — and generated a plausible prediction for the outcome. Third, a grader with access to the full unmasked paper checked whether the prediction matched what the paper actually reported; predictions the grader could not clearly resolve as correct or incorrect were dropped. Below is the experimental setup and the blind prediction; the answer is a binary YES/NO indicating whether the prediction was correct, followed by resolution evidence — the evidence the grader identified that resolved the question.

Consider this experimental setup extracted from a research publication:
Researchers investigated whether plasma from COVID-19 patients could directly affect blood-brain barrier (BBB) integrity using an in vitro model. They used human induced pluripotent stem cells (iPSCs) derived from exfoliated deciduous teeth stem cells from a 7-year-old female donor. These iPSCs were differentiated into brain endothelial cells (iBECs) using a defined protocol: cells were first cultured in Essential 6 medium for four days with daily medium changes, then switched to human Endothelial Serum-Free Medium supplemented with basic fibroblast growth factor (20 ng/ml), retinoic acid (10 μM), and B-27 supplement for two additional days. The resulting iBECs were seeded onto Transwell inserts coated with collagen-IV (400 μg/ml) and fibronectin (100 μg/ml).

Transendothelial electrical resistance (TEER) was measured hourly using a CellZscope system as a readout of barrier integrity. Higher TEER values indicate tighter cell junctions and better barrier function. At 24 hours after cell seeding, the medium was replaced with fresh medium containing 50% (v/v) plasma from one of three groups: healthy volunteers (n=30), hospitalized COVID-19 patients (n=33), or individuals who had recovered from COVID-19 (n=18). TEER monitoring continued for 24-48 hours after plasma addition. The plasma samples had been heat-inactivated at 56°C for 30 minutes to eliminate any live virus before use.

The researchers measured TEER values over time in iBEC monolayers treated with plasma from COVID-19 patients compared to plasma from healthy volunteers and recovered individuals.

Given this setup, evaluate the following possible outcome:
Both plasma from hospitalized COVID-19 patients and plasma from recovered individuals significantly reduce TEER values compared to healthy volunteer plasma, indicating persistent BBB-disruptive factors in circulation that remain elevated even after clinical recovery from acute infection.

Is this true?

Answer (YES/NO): NO